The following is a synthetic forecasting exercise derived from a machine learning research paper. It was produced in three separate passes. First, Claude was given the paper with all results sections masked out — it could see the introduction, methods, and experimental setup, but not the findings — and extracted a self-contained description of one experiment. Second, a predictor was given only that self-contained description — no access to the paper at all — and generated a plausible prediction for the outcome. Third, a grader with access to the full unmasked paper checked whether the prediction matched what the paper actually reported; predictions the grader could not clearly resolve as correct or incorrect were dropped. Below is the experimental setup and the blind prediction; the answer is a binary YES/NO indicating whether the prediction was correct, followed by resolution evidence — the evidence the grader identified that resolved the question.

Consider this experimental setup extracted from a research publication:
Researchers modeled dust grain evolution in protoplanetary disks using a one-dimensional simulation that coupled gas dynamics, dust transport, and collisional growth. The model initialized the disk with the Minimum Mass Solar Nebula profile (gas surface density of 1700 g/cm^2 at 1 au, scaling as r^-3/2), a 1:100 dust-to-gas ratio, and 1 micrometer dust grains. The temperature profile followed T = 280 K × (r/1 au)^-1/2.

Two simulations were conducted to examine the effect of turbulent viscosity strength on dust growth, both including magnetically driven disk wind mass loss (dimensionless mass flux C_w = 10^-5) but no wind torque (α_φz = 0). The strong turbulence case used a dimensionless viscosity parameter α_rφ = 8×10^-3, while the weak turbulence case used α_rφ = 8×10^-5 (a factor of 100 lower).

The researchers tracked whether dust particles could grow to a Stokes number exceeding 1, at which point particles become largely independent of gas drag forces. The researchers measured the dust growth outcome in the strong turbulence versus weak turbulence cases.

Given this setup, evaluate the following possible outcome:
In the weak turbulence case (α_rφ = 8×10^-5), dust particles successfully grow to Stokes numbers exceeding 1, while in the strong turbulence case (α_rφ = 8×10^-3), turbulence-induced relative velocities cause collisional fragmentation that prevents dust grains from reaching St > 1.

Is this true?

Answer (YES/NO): NO